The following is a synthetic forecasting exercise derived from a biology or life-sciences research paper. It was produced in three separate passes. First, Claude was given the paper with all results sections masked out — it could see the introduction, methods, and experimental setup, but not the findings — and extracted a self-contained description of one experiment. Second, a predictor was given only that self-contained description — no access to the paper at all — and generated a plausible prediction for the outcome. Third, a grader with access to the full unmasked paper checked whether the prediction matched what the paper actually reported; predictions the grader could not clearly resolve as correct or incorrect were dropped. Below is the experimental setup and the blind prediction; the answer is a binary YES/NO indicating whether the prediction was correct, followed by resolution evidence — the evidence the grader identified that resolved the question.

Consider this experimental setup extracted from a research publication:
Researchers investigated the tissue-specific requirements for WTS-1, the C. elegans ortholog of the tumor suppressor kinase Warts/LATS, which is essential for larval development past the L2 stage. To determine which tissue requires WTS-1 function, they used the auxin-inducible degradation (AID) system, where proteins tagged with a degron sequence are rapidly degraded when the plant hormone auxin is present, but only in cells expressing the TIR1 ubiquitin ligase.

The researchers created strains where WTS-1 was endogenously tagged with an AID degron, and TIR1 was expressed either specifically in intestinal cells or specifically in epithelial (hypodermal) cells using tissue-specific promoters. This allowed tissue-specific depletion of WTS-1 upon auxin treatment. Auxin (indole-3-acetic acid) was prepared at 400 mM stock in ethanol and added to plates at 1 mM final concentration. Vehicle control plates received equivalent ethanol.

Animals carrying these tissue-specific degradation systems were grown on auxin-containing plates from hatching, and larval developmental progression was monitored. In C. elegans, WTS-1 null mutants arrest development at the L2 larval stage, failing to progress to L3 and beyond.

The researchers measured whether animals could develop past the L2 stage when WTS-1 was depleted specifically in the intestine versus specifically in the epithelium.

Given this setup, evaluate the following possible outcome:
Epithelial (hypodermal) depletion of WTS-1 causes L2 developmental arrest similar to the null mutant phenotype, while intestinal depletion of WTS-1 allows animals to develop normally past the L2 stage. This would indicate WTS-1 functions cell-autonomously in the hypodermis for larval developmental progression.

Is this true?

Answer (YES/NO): NO